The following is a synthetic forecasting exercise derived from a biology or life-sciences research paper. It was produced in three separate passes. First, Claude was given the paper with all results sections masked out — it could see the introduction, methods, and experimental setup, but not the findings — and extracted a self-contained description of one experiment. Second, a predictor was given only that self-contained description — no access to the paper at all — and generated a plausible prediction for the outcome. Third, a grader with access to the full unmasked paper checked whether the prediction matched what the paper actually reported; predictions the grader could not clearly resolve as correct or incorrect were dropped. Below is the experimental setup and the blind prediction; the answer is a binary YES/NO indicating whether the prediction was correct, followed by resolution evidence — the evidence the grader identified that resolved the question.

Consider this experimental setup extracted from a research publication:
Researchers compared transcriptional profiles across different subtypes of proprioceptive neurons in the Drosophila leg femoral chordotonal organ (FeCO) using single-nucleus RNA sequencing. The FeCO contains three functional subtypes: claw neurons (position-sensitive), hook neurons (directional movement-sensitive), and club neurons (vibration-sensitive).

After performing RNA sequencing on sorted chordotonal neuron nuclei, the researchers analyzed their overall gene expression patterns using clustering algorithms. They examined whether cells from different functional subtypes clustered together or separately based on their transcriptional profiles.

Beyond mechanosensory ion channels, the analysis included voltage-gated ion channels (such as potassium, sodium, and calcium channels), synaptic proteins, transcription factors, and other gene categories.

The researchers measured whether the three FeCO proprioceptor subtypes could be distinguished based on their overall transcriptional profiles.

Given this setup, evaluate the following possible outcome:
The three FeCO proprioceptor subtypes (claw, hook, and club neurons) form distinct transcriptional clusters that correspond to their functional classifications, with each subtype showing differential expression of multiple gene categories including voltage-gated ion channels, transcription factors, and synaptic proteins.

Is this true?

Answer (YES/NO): NO